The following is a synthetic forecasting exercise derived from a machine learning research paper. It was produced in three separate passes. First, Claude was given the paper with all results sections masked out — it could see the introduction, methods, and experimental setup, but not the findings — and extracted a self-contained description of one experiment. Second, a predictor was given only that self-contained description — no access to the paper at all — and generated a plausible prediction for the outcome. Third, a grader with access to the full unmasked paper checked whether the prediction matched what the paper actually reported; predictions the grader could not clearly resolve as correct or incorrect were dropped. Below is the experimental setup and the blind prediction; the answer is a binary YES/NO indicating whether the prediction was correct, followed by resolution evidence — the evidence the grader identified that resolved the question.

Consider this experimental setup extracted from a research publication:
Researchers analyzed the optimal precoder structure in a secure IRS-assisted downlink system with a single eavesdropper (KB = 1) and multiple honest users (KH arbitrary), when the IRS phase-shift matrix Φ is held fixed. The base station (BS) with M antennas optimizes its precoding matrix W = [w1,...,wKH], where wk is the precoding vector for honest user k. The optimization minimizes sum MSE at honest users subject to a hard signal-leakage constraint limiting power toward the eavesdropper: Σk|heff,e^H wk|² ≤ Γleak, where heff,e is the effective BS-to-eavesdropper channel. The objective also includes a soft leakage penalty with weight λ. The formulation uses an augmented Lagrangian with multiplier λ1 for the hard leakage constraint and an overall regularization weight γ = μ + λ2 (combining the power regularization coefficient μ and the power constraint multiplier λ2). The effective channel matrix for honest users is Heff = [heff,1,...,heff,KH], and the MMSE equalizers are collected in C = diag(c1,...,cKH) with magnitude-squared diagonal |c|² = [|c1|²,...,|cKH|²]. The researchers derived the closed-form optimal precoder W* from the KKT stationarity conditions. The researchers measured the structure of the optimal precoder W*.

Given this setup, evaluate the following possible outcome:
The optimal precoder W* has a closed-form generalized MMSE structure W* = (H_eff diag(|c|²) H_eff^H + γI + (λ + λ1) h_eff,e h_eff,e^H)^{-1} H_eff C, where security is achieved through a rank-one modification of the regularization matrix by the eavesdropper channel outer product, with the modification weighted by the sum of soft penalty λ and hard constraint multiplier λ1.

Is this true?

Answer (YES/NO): NO